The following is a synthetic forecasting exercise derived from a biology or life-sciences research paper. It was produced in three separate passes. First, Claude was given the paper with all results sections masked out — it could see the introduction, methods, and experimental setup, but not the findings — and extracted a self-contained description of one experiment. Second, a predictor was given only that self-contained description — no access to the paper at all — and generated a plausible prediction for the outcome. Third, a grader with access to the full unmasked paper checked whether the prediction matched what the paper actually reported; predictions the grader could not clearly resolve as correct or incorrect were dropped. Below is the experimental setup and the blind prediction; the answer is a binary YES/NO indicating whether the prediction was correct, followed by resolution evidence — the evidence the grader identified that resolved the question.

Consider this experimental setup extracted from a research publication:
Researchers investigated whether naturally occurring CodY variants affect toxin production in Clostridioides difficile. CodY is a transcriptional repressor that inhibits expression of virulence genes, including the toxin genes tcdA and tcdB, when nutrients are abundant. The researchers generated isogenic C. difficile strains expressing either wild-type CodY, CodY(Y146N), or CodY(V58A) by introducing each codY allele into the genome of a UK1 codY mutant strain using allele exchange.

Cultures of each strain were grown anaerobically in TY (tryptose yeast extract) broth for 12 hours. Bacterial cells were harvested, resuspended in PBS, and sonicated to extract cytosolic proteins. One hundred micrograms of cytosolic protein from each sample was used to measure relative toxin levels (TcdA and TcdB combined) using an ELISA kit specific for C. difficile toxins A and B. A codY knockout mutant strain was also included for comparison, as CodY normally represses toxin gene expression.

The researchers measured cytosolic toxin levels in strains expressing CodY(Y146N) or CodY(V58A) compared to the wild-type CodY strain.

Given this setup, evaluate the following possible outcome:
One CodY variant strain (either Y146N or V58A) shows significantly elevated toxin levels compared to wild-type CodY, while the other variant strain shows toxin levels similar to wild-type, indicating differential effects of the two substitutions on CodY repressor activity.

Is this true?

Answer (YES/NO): NO